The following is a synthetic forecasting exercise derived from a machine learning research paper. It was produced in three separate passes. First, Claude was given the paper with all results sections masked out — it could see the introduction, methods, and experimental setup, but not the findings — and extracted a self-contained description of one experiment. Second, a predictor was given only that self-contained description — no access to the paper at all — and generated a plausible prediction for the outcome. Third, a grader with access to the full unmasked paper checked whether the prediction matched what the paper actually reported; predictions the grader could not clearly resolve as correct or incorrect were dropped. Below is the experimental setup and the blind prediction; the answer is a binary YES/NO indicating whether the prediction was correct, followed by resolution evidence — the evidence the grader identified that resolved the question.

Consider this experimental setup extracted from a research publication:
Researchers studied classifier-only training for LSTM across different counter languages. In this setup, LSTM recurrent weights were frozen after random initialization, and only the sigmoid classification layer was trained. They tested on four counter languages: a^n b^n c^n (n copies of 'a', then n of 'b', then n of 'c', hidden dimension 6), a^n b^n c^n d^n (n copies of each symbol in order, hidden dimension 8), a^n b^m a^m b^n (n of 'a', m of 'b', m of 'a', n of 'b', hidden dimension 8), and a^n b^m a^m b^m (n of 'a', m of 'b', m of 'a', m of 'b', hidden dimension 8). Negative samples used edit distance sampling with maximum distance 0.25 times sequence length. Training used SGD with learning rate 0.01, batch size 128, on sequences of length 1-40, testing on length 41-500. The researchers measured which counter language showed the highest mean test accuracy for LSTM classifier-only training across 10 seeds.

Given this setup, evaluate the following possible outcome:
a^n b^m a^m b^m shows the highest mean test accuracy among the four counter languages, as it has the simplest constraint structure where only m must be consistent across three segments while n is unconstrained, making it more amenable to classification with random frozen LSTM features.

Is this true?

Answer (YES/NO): NO